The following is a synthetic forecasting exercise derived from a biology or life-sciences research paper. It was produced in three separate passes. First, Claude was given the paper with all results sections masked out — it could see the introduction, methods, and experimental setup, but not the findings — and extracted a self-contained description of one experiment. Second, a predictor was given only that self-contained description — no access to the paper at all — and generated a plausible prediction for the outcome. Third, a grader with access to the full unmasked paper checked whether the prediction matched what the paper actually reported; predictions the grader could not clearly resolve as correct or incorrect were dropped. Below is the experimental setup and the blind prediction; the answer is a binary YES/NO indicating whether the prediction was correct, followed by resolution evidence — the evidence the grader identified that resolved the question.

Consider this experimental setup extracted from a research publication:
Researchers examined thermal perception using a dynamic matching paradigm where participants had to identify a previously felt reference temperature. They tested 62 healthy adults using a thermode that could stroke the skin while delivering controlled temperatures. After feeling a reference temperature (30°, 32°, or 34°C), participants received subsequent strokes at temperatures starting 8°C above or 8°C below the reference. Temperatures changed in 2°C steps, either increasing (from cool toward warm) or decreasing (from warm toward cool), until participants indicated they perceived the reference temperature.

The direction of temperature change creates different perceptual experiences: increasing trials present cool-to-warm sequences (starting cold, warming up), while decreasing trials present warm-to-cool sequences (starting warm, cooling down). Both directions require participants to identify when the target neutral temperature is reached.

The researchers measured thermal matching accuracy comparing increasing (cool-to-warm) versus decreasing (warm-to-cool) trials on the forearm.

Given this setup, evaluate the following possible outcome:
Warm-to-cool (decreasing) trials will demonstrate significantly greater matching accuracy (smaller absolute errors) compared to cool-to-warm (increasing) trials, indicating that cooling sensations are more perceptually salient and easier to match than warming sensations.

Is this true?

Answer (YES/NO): NO